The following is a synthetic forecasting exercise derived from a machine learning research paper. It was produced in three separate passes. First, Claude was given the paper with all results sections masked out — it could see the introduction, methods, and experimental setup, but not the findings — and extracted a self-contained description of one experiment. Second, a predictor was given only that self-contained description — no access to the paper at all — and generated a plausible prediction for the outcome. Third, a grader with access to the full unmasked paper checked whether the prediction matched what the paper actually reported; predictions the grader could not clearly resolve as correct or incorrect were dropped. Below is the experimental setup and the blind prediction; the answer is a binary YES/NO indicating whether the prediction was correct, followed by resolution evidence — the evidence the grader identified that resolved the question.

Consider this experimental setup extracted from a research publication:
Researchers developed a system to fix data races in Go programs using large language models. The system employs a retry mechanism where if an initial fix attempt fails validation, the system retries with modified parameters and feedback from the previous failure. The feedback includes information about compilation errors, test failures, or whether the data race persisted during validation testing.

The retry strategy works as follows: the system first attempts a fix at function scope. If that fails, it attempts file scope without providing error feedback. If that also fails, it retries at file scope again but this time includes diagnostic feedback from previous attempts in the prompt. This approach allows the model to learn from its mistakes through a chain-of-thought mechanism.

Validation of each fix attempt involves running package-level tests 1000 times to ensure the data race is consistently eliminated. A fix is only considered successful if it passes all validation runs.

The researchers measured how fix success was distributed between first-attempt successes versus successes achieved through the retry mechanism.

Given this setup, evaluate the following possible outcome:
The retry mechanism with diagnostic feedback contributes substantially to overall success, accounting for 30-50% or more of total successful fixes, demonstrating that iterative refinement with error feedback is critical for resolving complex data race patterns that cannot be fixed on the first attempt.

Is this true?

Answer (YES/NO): YES